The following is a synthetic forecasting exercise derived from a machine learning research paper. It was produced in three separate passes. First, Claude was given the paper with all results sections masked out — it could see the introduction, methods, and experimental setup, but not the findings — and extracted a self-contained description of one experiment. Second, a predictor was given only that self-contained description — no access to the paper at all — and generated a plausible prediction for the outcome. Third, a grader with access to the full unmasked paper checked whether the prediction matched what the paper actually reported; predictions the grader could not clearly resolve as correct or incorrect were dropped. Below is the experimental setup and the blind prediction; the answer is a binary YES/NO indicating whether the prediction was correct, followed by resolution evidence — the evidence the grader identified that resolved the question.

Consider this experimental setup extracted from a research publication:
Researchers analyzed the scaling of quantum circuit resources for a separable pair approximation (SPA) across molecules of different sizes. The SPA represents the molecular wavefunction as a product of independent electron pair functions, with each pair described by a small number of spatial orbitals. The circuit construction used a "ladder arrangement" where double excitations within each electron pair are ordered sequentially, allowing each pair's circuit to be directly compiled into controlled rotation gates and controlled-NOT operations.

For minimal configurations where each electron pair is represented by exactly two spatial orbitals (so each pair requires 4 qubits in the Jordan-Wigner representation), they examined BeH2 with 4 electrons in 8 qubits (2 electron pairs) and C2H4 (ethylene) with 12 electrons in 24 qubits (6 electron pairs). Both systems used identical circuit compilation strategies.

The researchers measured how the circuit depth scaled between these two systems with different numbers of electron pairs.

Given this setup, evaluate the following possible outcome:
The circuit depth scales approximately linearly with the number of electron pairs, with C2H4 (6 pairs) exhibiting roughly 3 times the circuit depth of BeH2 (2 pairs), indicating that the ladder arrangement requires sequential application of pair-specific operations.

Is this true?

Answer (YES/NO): NO